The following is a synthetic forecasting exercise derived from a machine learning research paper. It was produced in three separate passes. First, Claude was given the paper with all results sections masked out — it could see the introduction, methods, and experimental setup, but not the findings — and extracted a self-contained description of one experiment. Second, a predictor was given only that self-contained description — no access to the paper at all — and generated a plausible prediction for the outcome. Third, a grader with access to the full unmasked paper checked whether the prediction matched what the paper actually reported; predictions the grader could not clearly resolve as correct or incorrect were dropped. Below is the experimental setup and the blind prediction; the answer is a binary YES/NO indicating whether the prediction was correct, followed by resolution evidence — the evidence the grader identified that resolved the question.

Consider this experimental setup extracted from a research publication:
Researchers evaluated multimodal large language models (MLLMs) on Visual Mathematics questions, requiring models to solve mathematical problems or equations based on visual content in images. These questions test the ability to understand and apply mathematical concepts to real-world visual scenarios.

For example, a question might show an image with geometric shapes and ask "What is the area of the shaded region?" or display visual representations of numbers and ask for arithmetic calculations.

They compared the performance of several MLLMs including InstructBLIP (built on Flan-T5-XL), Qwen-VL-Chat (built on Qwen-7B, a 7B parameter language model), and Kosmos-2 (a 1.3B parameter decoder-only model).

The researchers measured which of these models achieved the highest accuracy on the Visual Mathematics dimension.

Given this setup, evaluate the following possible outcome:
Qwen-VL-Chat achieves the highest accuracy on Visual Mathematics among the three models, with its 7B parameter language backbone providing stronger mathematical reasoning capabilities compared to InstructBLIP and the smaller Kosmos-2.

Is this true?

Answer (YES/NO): YES